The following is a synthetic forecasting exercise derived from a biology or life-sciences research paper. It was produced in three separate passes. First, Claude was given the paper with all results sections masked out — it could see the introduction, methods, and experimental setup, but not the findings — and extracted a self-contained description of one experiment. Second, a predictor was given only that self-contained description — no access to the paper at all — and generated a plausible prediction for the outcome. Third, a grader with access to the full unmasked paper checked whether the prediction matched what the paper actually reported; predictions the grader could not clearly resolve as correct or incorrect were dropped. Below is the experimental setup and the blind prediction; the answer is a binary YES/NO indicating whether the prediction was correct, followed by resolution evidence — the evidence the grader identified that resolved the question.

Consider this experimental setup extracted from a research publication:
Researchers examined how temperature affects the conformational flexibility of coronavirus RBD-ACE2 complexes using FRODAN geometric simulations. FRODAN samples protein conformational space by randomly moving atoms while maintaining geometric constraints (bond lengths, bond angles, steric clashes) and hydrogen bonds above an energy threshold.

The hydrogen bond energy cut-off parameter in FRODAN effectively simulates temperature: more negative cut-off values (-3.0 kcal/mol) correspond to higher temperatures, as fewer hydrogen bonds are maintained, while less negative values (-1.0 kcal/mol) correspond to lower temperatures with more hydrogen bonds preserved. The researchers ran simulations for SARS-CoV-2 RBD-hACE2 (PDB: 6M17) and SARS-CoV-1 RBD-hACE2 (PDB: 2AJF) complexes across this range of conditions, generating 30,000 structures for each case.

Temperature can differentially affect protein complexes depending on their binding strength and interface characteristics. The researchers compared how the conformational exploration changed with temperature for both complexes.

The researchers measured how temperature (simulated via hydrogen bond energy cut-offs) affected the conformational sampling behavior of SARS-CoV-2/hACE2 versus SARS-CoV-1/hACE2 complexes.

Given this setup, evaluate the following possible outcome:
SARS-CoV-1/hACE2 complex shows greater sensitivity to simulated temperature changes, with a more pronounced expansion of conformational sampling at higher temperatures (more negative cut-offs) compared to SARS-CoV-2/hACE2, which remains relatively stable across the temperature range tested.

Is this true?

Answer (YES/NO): NO